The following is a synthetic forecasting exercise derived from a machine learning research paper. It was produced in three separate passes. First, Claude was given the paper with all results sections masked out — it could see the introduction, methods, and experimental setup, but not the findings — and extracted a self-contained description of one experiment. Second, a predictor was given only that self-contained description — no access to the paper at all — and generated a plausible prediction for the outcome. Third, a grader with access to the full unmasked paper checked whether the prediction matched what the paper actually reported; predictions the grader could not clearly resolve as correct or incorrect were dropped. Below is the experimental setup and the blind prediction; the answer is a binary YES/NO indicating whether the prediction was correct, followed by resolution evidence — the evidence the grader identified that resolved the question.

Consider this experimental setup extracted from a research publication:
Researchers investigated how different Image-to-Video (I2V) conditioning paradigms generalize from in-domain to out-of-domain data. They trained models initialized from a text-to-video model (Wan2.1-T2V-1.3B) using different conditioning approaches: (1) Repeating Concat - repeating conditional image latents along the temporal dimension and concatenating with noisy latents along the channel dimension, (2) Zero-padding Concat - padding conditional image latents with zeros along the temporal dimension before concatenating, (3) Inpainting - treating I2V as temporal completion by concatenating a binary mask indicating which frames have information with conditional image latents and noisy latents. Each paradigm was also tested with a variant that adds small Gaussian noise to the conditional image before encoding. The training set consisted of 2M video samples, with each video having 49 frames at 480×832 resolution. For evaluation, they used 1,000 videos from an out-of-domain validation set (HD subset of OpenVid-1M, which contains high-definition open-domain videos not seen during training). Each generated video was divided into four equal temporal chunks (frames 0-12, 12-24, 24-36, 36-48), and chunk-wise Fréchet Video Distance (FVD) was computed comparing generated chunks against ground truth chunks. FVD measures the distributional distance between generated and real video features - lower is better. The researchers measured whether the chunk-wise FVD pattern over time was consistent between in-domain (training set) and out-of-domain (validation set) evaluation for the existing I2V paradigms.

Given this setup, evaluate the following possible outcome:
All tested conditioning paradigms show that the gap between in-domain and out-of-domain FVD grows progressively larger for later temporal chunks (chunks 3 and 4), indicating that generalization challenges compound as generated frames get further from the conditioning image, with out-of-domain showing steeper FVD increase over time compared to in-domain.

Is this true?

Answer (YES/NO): NO